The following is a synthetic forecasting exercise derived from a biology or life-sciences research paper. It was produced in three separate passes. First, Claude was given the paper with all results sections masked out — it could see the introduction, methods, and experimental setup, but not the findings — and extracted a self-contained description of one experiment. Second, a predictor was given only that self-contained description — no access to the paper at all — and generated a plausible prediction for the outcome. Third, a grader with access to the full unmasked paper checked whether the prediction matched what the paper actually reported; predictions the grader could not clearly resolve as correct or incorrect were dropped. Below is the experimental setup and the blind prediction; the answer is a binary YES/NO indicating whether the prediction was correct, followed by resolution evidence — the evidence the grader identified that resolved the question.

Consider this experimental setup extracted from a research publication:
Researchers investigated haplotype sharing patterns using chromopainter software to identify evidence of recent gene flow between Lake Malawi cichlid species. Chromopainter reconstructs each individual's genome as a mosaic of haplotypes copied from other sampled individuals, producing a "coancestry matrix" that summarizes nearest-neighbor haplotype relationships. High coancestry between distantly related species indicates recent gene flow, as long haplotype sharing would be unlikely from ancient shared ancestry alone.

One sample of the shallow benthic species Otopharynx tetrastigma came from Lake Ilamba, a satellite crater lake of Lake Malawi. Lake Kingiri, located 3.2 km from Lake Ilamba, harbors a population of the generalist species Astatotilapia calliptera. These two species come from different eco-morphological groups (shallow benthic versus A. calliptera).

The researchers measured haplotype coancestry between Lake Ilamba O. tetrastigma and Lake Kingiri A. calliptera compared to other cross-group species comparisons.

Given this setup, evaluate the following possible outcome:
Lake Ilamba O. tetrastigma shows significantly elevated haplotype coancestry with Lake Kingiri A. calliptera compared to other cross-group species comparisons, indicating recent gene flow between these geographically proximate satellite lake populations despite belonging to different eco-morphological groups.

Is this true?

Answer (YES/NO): YES